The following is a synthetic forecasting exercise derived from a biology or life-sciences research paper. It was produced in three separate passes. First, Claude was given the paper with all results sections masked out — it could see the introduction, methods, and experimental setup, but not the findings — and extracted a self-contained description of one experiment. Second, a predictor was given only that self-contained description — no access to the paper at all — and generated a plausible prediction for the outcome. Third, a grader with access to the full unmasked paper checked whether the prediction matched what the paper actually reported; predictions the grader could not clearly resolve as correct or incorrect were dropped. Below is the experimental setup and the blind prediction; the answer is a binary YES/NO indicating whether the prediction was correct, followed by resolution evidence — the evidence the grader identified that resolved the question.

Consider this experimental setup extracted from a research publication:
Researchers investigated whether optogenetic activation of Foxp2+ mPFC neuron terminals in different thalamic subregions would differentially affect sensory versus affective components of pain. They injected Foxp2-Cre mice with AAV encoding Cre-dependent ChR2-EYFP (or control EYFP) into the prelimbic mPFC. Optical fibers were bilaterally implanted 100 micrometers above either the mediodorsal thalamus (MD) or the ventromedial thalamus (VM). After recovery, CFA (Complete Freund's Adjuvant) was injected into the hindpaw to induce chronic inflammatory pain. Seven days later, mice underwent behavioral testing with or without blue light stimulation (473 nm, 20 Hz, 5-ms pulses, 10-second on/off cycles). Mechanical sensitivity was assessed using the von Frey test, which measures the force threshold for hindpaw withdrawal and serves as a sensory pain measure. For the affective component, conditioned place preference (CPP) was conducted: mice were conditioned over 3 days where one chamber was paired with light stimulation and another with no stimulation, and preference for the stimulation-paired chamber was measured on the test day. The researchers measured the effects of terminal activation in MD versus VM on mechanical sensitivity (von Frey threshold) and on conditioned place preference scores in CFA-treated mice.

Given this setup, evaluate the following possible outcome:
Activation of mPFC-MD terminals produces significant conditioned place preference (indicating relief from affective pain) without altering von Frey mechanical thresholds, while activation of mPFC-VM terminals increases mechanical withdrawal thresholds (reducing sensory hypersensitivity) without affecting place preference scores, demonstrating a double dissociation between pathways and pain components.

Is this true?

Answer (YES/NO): NO